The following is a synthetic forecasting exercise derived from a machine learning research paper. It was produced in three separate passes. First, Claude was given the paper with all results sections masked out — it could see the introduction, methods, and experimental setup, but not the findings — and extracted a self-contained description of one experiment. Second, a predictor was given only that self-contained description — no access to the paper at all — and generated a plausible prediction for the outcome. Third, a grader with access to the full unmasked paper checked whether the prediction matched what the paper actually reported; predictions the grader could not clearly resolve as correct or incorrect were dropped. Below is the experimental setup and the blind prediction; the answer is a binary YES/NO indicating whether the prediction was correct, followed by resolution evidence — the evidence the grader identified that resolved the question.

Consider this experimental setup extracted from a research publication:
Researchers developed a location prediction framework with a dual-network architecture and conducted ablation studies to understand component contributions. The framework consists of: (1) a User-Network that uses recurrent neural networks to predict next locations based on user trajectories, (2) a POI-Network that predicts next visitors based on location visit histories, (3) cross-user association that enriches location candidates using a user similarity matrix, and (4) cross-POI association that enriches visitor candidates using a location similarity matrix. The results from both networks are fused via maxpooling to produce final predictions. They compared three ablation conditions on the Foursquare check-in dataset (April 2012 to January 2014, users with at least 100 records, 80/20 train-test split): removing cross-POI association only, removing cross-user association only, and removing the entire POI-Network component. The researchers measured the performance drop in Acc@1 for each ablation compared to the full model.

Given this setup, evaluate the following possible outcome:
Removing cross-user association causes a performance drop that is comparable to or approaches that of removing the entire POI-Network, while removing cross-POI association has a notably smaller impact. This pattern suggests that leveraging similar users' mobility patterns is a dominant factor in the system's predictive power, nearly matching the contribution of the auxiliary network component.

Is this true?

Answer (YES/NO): NO